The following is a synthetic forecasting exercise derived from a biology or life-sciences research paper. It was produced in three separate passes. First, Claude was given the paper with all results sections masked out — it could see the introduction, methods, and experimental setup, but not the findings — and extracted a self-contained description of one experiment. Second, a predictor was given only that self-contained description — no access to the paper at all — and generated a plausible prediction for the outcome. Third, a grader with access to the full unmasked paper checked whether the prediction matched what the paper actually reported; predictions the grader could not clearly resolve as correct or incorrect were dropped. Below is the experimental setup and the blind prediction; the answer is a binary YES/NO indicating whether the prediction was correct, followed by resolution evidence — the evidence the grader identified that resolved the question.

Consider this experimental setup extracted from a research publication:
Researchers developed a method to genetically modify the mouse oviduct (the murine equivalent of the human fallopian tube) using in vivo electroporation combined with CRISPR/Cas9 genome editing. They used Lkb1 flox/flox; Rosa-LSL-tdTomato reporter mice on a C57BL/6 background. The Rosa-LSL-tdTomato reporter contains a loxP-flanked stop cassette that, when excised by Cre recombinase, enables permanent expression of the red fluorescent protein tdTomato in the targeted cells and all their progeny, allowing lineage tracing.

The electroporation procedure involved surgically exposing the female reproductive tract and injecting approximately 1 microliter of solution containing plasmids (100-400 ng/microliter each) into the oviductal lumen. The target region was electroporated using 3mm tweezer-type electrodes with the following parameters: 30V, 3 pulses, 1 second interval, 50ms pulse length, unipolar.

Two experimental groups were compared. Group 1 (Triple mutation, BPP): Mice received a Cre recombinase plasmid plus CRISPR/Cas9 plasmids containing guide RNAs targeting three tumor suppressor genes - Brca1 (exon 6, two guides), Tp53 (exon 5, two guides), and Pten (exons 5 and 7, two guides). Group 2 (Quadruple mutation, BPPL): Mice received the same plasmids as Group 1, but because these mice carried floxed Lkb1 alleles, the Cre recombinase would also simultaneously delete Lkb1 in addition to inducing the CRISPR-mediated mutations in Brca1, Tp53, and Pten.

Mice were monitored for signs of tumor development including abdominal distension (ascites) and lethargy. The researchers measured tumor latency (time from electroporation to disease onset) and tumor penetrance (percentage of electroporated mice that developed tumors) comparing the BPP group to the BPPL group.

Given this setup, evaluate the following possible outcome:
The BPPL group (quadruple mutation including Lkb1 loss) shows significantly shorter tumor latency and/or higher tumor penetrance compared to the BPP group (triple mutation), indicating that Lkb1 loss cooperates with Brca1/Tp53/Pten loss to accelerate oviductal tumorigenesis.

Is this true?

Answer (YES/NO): YES